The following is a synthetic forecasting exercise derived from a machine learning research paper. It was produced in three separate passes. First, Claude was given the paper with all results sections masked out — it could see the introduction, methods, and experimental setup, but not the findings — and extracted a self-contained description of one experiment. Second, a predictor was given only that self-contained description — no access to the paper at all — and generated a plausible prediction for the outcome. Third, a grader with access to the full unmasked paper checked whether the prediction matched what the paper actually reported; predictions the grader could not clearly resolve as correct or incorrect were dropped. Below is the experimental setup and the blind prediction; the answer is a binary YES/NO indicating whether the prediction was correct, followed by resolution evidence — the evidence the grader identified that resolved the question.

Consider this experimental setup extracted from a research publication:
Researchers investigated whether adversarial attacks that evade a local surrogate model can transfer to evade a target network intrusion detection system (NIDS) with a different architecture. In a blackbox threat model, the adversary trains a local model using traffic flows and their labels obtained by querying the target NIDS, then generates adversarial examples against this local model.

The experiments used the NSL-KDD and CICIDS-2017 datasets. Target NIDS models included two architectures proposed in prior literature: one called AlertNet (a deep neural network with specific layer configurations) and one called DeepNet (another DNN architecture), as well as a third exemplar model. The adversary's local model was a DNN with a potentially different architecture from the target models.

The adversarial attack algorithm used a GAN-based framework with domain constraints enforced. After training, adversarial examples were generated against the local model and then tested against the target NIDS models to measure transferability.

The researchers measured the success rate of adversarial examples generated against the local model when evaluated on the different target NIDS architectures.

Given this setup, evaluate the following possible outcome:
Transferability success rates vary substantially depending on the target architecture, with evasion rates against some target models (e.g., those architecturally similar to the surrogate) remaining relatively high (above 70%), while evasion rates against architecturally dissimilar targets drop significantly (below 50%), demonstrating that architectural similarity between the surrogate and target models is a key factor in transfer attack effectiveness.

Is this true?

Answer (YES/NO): NO